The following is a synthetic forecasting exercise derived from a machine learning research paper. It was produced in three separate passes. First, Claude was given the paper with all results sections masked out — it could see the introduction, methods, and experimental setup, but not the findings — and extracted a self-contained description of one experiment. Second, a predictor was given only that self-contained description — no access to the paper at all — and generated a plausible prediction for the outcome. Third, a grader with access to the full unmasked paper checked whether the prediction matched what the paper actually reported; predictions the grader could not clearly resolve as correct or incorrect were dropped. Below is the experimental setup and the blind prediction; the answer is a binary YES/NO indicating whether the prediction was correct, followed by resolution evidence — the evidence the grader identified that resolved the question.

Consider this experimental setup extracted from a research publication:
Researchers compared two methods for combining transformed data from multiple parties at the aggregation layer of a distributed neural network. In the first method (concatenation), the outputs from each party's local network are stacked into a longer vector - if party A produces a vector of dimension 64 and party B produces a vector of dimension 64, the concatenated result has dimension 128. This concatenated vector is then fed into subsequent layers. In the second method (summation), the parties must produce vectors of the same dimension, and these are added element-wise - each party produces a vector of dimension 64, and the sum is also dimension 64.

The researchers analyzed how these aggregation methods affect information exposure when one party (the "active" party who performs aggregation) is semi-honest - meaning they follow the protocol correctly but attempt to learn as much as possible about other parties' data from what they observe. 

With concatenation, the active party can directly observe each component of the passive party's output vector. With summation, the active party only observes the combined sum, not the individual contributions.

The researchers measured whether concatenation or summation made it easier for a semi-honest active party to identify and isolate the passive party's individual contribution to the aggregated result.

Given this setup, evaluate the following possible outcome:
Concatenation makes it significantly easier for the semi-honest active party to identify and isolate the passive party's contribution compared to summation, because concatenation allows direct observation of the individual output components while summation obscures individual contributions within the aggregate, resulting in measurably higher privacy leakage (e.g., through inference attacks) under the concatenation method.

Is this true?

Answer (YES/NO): YES